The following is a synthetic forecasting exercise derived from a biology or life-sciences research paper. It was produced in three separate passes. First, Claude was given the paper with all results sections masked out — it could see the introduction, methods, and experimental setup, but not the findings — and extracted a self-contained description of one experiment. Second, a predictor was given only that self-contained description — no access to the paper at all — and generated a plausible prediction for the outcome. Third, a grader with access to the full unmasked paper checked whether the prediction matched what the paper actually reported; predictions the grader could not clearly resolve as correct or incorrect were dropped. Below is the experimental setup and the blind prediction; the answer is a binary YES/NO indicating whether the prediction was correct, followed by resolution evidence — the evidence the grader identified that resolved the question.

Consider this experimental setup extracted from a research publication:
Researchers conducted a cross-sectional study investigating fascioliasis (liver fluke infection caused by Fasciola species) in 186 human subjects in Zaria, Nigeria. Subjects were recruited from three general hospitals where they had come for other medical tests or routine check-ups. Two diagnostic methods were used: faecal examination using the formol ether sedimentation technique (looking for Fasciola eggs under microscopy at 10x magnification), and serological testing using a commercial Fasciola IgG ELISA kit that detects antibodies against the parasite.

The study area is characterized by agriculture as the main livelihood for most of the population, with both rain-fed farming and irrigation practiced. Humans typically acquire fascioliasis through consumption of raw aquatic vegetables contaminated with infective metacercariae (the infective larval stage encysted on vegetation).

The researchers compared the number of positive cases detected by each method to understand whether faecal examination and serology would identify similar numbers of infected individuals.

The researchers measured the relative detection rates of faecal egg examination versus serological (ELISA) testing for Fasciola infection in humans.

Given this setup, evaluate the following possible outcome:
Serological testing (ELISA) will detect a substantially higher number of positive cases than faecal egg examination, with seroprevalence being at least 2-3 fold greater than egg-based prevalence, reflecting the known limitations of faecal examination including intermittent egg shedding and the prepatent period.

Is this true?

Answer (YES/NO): YES